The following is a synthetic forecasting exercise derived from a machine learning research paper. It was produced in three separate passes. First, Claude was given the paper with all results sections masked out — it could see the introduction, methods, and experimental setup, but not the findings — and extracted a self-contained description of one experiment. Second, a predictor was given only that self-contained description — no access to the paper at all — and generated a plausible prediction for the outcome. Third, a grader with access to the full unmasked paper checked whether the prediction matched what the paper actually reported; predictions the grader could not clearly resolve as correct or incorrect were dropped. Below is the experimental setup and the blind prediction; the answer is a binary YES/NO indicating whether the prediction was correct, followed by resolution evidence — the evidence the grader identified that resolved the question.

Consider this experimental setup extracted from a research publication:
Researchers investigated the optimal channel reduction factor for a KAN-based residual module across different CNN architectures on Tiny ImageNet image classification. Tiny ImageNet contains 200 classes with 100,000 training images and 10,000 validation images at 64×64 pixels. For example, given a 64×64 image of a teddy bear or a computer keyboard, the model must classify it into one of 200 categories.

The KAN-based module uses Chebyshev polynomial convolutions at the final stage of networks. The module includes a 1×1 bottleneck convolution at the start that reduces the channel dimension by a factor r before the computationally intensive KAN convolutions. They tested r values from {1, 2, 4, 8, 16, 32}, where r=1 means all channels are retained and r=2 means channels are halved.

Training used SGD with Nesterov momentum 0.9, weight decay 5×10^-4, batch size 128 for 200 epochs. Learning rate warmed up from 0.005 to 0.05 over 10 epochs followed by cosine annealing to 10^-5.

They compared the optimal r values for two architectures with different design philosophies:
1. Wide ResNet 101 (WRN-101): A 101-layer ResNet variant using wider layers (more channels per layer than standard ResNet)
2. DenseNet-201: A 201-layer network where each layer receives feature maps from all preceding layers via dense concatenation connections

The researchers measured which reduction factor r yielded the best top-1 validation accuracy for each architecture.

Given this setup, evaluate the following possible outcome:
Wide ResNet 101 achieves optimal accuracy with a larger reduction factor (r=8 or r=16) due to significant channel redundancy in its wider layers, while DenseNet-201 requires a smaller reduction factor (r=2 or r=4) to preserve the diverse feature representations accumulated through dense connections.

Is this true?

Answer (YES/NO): NO